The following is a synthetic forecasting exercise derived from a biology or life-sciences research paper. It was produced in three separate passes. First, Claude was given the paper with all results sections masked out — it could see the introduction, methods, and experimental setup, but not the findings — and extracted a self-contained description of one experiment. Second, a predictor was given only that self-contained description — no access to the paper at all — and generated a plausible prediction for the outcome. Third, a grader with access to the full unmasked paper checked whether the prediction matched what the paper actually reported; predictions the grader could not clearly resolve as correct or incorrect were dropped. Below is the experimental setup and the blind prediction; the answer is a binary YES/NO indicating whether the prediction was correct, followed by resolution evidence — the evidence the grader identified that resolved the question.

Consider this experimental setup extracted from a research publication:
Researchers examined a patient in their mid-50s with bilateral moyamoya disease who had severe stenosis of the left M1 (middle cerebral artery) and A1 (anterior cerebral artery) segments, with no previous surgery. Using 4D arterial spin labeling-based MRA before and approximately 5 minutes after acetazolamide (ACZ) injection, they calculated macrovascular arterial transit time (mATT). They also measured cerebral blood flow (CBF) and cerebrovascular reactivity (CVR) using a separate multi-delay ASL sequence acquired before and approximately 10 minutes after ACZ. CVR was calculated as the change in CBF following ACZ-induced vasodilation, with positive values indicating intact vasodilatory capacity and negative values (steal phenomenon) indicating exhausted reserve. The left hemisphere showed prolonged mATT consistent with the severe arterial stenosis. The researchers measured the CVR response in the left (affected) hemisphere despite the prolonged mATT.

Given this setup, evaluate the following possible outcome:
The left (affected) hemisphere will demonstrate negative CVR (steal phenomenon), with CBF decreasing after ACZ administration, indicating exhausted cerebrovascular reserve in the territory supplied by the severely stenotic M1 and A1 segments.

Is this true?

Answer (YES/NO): NO